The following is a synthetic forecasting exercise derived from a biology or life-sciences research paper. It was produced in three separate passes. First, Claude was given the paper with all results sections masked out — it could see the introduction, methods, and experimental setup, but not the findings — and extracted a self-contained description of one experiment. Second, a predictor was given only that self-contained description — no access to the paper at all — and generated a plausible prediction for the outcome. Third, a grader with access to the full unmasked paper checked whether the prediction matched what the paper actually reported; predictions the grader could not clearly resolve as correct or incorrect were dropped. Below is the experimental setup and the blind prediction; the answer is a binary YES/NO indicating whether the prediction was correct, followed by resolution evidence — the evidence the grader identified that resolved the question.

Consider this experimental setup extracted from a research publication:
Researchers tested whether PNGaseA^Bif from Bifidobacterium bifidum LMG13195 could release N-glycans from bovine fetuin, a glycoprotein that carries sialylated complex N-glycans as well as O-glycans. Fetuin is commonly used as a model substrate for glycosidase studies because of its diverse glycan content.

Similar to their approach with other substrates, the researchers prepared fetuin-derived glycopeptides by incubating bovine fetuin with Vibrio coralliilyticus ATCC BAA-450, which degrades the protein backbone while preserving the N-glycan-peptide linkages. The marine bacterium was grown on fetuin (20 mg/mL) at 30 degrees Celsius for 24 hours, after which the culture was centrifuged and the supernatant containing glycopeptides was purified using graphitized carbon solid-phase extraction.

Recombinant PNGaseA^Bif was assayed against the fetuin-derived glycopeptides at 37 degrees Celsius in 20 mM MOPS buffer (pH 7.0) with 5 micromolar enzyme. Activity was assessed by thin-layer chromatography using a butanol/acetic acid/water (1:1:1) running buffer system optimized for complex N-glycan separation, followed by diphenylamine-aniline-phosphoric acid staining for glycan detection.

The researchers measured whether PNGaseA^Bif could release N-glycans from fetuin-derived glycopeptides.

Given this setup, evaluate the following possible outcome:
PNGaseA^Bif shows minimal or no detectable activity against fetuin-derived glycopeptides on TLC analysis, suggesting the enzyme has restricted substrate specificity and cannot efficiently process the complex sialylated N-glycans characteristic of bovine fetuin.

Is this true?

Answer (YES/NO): NO